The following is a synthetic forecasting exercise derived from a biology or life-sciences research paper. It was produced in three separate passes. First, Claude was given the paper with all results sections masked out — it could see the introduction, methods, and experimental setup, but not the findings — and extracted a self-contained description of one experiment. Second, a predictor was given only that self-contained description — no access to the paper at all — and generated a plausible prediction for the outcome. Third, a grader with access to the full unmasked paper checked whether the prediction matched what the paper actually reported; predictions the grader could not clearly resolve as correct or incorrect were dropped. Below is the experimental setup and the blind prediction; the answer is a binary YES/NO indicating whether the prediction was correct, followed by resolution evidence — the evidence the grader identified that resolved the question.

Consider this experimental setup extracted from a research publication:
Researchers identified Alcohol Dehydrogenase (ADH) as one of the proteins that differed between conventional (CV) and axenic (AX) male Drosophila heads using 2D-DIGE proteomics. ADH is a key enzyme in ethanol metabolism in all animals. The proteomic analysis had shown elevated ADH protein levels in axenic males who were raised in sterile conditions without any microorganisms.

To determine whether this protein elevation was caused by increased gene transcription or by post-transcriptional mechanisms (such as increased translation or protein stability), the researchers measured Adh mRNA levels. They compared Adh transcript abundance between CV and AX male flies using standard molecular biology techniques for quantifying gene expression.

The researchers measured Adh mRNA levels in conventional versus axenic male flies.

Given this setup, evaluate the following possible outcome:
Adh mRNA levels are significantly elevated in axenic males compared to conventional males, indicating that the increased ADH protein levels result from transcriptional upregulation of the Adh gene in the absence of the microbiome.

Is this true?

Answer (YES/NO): NO